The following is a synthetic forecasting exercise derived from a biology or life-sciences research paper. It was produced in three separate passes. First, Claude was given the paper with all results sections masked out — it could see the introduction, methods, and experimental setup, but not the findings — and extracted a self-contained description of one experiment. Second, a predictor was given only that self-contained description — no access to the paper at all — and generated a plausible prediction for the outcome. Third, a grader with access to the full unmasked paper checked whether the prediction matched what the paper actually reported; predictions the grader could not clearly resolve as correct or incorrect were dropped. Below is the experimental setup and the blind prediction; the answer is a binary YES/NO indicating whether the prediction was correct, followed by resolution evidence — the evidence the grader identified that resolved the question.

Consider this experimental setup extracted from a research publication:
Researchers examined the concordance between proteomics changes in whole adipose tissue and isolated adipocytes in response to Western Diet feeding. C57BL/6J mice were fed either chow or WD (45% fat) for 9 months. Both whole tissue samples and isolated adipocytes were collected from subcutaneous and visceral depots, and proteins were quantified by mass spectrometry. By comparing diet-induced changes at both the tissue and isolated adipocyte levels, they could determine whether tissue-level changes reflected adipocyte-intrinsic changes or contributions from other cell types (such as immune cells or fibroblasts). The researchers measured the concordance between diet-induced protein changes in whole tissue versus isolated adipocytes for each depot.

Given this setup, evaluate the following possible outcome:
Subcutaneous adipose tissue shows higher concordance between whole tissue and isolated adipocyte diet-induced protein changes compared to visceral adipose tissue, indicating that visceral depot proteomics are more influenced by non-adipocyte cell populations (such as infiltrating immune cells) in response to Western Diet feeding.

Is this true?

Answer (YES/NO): NO